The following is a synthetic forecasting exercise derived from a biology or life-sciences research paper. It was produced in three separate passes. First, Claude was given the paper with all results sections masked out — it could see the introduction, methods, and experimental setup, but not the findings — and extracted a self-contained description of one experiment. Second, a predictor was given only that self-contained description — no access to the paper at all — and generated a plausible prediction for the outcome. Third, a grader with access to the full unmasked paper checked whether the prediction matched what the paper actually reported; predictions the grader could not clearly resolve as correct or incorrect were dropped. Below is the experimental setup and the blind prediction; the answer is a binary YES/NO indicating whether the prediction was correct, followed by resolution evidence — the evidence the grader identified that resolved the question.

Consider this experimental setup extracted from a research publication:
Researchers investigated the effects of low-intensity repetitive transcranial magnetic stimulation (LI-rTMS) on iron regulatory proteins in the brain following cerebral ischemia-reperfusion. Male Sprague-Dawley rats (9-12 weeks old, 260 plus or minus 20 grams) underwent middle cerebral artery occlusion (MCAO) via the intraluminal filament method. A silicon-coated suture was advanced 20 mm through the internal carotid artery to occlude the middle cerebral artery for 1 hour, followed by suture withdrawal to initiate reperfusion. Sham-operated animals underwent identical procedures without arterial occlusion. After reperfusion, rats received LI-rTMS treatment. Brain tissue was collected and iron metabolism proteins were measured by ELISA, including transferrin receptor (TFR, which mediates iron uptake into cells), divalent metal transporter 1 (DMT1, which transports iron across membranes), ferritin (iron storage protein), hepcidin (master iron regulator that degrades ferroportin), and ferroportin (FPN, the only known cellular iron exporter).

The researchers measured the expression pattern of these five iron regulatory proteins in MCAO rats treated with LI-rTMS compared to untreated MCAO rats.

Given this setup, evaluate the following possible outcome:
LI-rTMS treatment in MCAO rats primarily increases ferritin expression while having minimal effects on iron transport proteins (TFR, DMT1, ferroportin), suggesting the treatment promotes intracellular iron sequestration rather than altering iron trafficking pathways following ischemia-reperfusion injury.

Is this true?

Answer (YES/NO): NO